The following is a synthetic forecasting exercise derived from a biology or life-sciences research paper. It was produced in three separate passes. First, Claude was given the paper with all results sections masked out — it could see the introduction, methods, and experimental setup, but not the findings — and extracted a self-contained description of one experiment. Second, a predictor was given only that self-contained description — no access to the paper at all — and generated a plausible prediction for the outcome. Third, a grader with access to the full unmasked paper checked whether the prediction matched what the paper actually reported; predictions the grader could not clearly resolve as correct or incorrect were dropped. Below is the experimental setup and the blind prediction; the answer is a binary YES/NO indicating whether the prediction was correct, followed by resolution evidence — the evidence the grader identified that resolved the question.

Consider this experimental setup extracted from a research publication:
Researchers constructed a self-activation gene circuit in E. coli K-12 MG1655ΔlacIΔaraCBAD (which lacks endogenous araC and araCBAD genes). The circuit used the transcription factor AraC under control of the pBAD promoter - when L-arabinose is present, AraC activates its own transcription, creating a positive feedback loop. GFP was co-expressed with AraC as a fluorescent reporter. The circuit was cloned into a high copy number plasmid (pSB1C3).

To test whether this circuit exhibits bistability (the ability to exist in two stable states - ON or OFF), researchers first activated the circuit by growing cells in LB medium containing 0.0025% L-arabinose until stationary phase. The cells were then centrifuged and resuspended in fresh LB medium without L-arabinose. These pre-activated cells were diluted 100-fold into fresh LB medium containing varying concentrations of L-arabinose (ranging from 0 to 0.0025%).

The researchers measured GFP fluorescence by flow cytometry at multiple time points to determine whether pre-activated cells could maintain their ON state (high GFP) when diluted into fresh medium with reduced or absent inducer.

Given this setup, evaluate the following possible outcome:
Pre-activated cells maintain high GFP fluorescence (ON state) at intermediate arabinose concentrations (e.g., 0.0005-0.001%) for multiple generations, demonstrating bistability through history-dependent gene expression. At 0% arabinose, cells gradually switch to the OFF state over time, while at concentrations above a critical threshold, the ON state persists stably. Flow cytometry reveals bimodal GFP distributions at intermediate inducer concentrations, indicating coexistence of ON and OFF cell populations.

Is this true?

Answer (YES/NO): NO